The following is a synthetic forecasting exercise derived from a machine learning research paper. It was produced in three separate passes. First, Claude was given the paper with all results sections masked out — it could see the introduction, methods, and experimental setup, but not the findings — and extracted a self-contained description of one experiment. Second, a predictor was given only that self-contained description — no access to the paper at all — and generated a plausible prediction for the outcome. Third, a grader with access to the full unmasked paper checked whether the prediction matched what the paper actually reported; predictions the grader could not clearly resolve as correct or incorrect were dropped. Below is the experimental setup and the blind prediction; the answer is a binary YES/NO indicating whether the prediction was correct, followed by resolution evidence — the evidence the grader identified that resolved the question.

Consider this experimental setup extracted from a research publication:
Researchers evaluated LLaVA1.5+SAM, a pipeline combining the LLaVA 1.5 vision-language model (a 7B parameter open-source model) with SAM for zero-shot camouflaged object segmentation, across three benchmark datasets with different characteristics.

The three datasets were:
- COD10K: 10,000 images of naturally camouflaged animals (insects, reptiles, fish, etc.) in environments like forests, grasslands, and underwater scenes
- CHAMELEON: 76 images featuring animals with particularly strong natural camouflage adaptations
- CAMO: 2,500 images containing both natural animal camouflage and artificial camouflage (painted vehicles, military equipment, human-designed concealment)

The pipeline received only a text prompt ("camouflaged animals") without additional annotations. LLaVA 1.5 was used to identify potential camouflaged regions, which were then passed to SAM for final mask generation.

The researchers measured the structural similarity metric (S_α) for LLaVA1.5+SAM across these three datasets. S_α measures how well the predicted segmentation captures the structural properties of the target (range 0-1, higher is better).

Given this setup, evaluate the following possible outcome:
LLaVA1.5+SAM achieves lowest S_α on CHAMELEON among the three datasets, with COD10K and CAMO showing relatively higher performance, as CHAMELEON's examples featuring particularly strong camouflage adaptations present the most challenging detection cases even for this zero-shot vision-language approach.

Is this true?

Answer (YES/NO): NO